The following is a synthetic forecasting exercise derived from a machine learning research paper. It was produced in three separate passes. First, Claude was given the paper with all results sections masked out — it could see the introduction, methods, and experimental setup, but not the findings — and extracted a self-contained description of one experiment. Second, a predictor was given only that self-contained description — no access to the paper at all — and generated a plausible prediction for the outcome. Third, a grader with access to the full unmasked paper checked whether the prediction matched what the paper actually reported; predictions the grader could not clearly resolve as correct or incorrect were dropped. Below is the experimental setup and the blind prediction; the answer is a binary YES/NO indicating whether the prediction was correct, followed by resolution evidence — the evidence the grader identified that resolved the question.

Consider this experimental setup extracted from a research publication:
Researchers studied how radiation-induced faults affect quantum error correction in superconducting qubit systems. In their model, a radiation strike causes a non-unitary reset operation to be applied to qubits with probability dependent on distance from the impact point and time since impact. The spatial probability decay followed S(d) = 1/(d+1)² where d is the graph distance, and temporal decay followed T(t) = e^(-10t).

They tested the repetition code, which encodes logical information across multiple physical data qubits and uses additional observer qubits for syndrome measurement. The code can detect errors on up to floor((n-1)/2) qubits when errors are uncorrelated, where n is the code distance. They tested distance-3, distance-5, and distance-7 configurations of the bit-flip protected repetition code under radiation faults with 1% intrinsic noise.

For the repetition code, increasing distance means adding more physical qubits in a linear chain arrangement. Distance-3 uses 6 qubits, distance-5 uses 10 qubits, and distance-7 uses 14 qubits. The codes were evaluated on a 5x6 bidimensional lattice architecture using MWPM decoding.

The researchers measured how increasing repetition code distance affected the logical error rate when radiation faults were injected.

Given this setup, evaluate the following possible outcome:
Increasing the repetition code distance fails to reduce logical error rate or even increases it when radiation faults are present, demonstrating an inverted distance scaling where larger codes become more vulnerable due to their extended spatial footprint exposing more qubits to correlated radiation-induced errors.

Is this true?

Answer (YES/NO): YES